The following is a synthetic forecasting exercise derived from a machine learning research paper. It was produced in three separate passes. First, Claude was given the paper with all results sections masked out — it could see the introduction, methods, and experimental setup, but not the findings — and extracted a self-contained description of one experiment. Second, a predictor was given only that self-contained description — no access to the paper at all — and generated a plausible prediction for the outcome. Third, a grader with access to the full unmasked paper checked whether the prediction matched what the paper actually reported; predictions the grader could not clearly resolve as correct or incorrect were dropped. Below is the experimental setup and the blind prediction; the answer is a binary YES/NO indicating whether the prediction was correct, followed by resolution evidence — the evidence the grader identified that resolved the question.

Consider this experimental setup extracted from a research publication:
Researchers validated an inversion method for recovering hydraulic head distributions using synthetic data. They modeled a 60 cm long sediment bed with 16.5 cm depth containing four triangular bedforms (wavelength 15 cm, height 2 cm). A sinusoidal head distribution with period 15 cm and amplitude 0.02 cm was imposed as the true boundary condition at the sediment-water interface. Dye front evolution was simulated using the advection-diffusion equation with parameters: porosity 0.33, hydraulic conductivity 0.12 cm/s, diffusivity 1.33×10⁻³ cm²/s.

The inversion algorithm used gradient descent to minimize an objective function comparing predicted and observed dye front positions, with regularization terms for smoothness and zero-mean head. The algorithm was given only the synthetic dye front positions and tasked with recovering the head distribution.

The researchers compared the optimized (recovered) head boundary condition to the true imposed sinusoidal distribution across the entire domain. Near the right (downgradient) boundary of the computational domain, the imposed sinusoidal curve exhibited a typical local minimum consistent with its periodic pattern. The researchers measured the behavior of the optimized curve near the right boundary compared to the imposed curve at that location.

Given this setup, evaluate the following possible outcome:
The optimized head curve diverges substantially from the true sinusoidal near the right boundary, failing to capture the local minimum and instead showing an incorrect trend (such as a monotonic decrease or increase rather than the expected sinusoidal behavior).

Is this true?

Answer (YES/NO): YES